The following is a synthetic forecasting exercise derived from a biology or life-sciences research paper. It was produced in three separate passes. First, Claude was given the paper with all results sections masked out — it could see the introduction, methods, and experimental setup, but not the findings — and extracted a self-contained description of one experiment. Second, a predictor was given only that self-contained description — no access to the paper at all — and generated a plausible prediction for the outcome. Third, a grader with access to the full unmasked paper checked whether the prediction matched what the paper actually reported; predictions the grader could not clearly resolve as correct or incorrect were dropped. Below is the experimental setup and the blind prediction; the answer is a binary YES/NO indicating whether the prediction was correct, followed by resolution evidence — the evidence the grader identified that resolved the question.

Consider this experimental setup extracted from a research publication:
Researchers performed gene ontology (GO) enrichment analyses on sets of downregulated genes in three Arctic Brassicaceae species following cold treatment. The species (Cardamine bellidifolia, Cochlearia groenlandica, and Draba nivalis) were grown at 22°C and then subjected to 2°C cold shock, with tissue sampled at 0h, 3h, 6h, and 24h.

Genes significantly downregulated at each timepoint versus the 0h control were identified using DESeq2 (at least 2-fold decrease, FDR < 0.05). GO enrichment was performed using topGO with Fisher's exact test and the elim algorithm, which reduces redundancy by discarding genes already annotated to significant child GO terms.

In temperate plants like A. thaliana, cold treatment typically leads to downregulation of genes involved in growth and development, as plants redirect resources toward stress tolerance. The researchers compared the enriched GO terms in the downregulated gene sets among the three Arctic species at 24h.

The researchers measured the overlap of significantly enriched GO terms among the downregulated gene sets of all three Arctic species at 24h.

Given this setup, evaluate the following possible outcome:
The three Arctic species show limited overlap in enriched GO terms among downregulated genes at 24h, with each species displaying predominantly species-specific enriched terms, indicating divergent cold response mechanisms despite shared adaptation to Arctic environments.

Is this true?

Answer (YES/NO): YES